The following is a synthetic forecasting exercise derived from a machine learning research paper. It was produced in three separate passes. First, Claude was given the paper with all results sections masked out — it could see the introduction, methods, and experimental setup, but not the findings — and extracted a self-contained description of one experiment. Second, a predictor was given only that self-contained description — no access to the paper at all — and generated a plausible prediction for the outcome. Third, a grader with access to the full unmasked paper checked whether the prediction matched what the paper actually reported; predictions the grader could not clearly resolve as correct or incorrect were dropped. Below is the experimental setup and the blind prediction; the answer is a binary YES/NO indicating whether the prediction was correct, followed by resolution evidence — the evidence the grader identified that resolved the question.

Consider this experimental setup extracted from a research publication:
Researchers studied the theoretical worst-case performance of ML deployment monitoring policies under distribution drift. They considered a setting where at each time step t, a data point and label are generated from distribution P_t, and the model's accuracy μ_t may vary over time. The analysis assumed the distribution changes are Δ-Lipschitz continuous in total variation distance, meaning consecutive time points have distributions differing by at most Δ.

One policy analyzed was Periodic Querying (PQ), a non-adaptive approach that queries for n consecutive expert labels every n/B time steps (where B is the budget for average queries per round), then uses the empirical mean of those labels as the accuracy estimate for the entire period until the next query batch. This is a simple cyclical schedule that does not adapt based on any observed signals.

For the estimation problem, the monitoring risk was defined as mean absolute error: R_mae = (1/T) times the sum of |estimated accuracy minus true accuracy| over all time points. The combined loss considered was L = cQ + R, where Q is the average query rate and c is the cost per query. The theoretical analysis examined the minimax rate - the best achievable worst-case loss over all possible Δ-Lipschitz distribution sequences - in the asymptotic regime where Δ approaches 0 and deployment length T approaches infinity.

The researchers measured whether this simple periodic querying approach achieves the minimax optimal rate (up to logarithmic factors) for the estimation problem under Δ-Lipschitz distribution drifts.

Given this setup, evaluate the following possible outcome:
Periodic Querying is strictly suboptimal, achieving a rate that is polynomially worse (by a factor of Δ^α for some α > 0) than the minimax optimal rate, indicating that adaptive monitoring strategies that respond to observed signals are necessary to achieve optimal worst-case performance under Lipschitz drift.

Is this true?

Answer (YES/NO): NO